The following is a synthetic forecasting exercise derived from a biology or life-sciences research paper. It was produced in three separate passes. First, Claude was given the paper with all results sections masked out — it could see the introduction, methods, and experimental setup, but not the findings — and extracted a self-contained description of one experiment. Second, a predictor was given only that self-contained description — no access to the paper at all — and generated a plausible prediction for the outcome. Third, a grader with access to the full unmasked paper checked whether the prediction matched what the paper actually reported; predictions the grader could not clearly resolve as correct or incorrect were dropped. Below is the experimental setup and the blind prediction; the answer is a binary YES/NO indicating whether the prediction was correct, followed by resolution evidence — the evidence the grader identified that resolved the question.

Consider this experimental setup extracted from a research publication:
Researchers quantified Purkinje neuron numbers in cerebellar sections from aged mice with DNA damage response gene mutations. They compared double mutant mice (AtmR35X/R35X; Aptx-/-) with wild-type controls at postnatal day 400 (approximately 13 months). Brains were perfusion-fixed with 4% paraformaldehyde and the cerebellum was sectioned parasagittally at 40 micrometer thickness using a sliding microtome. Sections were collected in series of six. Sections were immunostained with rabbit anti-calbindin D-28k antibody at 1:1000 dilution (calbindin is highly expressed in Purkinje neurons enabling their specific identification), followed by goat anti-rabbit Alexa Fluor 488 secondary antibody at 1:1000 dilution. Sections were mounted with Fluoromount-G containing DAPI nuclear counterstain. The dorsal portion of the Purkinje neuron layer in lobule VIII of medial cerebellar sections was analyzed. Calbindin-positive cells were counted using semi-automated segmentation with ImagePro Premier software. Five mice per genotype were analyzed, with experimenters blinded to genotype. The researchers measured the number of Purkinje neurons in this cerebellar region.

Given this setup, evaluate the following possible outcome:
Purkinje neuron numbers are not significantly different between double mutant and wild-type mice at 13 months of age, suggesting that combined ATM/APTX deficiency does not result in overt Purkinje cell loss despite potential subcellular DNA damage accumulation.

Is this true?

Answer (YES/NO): NO